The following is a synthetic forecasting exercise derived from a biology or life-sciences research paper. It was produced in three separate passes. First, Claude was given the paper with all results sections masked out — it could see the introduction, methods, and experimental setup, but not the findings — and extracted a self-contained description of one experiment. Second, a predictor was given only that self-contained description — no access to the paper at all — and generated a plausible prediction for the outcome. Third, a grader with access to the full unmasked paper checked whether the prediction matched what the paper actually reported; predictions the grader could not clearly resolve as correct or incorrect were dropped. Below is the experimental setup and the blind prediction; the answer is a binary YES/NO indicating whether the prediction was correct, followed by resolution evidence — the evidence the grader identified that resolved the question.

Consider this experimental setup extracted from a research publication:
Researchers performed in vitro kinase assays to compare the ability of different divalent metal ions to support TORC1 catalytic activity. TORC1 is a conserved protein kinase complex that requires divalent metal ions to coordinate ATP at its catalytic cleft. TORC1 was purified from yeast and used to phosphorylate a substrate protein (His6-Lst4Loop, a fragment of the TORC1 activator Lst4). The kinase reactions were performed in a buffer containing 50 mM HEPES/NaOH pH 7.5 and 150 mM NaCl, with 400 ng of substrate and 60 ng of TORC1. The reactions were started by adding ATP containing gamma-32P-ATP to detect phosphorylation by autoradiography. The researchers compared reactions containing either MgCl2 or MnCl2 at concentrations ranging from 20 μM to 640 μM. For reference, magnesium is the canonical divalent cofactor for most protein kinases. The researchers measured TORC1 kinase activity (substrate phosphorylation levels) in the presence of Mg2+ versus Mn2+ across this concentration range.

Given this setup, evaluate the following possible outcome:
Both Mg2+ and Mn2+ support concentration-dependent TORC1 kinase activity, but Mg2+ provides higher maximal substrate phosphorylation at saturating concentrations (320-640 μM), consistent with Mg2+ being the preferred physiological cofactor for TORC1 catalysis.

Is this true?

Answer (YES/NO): NO